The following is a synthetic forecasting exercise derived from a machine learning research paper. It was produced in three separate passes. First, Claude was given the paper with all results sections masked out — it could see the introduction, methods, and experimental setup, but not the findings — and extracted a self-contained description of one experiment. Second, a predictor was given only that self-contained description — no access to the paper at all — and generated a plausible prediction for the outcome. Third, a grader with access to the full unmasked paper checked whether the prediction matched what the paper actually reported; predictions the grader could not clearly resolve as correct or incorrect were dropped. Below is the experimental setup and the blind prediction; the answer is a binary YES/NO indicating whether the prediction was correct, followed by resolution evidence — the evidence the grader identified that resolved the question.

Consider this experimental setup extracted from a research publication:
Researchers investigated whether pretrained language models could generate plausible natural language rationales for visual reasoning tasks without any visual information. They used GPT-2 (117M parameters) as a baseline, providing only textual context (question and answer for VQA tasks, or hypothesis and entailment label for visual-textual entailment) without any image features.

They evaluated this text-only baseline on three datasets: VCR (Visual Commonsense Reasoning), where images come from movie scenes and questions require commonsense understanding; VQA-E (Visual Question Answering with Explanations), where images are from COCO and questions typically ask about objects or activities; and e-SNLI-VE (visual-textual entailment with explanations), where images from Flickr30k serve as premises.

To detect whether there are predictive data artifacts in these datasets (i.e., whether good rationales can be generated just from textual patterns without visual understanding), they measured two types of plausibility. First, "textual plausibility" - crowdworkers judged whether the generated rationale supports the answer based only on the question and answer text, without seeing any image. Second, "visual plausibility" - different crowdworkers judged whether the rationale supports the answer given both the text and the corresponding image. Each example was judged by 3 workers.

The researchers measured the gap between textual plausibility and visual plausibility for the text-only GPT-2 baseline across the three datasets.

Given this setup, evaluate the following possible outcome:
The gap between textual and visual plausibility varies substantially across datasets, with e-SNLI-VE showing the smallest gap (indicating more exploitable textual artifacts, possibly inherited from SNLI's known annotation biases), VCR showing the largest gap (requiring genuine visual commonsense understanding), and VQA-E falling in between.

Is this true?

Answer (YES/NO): NO